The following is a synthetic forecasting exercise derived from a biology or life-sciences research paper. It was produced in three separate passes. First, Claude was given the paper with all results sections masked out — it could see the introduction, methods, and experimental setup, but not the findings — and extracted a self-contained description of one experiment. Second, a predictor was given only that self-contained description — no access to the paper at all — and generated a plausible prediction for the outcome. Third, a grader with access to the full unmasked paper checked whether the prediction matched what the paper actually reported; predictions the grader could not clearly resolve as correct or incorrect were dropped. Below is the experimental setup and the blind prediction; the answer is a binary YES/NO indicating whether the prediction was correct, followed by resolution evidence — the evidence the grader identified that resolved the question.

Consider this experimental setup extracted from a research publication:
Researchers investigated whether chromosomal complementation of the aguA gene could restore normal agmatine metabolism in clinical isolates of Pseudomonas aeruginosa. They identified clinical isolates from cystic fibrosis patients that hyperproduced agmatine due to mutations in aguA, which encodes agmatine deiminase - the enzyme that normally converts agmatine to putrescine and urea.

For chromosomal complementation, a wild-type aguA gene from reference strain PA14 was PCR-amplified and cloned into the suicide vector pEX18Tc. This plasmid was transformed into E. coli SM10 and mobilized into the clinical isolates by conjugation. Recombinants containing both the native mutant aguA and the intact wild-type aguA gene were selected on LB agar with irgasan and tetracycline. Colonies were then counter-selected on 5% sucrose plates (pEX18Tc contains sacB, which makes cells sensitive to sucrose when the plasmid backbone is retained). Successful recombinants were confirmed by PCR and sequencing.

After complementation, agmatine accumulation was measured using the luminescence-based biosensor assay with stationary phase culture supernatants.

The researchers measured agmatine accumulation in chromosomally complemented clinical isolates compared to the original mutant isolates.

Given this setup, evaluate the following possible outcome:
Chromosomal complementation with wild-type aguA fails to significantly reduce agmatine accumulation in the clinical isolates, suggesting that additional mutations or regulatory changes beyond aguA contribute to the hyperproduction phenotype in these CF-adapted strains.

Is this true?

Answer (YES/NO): NO